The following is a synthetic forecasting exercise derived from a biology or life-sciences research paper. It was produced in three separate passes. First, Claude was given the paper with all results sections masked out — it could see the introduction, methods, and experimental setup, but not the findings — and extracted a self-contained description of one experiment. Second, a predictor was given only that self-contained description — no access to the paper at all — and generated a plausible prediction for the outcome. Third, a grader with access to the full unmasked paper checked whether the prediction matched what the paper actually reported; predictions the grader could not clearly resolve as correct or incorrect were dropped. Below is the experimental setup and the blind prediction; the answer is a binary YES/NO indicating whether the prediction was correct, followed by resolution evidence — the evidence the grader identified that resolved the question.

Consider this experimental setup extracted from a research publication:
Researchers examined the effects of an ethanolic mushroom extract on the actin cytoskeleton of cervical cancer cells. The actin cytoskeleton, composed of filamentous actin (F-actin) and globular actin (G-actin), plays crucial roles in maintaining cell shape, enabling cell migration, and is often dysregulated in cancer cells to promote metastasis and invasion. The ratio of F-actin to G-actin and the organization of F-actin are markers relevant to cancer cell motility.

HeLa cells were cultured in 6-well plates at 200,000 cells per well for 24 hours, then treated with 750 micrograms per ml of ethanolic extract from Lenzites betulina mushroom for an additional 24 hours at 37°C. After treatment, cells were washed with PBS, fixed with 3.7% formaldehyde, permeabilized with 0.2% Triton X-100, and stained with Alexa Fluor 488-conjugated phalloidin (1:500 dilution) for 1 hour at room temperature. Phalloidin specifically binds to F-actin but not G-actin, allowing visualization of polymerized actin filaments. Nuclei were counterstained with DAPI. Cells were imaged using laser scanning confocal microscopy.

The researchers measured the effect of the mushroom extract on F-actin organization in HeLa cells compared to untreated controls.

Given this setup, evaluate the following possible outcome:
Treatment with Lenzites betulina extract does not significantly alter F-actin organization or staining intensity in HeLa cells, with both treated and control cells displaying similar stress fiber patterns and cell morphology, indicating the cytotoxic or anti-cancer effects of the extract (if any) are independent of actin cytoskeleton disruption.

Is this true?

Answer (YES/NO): NO